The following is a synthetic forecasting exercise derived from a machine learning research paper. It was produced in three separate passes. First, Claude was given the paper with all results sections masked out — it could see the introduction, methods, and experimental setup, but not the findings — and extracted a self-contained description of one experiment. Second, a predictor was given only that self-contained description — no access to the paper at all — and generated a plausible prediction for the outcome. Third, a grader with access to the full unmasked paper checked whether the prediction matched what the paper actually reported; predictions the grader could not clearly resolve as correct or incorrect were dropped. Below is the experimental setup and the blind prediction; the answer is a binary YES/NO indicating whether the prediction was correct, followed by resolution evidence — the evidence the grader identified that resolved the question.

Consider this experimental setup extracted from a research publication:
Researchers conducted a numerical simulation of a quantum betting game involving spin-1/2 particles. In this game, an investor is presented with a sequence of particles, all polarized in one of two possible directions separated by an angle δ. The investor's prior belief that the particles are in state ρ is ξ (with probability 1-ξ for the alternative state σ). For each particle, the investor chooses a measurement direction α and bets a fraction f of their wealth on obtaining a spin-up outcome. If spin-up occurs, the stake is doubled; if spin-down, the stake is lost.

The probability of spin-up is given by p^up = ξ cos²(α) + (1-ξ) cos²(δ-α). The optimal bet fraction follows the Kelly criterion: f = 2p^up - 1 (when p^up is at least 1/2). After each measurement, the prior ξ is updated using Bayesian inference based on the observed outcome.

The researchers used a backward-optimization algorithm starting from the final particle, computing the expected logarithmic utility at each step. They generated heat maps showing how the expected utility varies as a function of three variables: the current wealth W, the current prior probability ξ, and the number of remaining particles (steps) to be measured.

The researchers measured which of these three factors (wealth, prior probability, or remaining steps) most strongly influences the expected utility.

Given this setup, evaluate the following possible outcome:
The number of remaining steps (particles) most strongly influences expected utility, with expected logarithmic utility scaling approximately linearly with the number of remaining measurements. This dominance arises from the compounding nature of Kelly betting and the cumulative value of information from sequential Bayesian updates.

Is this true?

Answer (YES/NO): NO